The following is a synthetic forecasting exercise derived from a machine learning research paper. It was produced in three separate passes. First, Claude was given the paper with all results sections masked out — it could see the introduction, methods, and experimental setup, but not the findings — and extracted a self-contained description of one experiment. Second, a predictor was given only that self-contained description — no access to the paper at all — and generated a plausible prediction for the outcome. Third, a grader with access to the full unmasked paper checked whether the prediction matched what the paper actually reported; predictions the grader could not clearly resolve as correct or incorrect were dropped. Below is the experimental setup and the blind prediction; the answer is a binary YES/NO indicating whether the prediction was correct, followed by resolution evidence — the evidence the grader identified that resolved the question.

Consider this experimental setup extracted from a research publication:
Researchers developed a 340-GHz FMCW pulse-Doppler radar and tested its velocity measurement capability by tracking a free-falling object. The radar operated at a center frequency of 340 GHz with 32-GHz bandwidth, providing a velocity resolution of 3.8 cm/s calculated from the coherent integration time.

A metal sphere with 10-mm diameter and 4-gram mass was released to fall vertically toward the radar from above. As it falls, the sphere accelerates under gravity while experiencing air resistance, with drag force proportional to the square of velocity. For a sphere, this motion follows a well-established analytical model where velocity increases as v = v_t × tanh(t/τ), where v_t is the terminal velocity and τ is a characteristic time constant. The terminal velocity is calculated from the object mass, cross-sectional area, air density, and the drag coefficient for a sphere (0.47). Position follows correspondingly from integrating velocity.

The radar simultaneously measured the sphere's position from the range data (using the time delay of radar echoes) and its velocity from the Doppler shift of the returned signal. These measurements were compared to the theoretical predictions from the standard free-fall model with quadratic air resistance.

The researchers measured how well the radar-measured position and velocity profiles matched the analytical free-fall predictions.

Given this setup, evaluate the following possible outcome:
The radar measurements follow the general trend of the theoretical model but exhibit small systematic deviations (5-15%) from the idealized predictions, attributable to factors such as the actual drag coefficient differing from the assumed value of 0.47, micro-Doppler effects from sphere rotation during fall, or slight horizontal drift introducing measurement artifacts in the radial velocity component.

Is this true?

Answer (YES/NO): NO